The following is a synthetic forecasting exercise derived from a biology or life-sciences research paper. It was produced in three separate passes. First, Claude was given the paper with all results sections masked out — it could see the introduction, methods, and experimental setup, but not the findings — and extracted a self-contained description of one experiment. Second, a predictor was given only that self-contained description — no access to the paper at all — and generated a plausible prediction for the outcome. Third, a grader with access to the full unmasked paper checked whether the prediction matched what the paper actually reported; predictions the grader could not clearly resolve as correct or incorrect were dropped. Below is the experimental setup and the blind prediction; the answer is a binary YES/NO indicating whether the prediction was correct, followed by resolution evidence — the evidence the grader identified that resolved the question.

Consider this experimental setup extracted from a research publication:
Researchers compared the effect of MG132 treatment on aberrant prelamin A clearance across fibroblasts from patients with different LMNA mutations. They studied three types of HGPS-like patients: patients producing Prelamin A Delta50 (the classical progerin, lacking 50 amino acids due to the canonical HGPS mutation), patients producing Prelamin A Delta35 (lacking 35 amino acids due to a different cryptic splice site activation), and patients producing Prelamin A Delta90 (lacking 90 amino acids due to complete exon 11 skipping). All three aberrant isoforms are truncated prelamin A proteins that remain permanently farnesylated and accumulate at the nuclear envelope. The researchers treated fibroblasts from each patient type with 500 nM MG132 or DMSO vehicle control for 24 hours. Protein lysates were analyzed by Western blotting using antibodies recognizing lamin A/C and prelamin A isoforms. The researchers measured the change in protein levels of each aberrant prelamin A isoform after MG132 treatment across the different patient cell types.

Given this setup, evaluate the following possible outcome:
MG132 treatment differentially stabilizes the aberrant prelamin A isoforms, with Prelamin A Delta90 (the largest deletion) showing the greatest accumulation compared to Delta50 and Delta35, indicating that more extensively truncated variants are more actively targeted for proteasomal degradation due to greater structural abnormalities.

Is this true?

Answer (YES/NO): NO